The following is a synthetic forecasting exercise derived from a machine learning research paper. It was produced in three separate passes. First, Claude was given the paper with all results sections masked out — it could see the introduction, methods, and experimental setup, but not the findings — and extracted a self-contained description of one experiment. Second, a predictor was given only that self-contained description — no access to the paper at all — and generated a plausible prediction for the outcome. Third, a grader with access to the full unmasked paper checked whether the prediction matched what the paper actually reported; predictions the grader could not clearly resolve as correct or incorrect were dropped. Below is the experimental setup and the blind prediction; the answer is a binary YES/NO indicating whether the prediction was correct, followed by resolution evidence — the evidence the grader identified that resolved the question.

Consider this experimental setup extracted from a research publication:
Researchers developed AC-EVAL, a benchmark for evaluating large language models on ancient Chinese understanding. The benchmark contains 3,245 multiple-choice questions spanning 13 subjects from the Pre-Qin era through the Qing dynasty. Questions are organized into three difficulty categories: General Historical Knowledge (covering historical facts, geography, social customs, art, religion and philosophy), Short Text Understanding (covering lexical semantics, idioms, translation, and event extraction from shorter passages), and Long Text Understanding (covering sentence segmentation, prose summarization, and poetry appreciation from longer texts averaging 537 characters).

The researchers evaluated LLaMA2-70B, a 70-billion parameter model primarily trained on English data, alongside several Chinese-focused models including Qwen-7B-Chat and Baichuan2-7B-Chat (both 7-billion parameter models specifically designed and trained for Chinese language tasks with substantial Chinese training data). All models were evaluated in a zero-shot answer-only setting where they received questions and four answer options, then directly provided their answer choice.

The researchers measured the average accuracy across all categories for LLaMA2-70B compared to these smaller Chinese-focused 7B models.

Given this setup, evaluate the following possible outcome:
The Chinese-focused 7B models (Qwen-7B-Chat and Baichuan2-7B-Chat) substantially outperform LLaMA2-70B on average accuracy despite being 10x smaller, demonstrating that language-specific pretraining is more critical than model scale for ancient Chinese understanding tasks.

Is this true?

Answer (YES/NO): YES